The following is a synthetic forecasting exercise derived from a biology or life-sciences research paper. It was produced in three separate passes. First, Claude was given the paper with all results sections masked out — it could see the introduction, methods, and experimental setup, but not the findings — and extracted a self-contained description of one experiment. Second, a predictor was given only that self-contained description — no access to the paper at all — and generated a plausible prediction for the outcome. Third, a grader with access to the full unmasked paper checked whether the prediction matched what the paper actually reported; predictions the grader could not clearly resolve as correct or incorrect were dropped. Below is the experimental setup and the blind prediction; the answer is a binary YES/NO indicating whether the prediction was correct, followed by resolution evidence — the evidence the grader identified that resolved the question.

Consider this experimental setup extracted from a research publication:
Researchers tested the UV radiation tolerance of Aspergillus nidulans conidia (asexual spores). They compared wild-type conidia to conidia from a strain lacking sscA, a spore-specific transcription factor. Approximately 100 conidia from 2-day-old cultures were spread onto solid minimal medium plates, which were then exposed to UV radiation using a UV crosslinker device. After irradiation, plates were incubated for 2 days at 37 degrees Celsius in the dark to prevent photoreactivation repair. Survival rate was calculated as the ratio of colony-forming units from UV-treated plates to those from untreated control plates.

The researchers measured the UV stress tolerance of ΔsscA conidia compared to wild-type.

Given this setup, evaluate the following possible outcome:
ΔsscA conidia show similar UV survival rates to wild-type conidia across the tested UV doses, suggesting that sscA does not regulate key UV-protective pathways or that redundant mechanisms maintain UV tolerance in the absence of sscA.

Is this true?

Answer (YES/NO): NO